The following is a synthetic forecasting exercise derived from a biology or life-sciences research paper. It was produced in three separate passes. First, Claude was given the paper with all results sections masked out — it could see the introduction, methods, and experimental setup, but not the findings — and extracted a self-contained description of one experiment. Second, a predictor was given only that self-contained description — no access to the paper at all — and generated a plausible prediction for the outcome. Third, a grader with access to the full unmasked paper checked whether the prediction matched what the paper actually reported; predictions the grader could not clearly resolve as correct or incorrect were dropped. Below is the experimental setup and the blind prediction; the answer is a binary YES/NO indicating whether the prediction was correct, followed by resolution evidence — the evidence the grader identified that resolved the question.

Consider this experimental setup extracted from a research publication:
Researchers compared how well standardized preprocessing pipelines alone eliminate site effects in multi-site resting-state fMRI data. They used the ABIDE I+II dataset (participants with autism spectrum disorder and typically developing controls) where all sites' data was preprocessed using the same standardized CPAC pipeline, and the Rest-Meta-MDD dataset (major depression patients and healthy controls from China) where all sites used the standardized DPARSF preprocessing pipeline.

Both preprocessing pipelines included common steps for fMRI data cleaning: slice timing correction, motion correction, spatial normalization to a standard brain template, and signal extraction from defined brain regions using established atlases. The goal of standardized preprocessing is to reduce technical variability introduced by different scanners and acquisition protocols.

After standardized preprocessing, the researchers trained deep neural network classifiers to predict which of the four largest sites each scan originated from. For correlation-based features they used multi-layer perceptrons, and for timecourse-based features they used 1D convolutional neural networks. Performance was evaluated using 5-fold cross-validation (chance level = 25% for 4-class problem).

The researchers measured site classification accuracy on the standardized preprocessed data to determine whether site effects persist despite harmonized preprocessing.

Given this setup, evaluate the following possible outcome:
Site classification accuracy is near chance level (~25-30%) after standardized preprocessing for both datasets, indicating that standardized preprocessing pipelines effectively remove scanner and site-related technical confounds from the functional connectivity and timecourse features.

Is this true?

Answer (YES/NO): NO